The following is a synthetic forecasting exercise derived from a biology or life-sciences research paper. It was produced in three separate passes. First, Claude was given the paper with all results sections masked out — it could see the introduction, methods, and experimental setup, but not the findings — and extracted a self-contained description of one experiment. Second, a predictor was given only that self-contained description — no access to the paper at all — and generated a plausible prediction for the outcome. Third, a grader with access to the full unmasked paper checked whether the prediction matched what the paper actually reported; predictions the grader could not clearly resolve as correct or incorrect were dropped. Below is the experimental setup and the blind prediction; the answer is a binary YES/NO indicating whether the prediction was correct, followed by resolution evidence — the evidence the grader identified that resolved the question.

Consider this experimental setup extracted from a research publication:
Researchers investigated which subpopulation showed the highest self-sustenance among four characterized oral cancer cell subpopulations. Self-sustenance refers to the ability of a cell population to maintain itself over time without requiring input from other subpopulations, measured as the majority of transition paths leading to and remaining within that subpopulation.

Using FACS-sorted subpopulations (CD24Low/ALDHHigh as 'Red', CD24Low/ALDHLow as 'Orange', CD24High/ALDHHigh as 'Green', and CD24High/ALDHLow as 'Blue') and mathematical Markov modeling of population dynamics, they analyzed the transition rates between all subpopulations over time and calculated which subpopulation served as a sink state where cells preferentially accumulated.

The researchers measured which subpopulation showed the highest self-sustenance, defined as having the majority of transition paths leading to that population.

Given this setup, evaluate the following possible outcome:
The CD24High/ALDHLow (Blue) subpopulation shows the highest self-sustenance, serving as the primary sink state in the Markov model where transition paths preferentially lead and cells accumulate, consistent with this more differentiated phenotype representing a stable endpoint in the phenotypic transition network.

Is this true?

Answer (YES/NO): YES